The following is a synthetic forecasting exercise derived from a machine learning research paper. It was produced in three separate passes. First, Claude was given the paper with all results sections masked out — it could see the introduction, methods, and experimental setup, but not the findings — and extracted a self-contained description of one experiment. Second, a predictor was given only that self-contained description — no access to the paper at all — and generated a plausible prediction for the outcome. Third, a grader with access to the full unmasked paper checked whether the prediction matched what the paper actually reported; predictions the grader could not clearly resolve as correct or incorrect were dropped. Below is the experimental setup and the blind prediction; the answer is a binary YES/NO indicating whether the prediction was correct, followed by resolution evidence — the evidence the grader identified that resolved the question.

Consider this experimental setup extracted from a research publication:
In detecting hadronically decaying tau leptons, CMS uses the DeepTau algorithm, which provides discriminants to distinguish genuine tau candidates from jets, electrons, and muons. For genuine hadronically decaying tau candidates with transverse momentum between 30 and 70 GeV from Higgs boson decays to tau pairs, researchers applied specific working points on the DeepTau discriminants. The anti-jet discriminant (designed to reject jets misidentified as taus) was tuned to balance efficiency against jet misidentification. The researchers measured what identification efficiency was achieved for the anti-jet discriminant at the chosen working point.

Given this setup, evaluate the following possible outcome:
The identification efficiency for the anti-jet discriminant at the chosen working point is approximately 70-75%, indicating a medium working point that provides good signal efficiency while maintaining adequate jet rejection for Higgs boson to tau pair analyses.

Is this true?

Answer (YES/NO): NO